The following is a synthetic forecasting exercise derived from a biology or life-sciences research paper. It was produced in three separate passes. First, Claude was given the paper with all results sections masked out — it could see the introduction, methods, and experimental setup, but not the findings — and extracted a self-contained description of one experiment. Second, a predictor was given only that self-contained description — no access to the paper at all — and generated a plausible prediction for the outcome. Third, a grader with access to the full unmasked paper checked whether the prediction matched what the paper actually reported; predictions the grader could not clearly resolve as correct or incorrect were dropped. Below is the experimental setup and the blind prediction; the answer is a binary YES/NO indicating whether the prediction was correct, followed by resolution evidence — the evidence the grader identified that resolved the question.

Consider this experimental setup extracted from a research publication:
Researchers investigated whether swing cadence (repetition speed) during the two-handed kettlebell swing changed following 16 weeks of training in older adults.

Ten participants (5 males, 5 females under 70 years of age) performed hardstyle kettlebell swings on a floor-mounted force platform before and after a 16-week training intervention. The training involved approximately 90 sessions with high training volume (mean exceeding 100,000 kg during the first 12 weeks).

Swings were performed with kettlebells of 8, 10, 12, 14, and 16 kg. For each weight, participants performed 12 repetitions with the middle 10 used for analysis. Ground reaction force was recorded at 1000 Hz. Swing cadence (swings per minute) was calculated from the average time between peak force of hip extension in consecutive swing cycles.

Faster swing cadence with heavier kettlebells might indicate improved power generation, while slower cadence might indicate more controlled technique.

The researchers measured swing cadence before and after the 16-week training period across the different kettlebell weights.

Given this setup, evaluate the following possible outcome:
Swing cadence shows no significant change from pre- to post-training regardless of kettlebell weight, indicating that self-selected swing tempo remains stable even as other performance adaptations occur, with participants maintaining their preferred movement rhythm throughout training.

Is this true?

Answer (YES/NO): NO